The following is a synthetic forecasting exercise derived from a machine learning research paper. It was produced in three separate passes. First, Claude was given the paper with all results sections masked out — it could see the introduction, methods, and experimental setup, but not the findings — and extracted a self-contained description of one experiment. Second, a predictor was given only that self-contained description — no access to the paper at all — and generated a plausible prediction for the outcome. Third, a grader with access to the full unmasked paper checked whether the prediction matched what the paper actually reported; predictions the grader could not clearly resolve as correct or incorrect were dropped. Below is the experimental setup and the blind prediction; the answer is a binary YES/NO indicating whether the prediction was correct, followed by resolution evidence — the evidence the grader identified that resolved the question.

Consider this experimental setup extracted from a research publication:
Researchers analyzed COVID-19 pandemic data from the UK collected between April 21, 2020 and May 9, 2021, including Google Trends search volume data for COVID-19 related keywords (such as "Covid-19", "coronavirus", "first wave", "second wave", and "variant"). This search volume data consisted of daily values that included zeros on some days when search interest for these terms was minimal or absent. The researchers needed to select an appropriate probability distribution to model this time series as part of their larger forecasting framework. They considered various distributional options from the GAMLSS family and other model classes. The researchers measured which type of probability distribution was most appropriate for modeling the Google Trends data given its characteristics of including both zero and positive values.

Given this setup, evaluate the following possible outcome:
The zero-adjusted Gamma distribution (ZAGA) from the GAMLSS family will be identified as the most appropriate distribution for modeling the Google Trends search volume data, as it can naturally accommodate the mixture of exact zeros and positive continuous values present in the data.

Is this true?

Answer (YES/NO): NO